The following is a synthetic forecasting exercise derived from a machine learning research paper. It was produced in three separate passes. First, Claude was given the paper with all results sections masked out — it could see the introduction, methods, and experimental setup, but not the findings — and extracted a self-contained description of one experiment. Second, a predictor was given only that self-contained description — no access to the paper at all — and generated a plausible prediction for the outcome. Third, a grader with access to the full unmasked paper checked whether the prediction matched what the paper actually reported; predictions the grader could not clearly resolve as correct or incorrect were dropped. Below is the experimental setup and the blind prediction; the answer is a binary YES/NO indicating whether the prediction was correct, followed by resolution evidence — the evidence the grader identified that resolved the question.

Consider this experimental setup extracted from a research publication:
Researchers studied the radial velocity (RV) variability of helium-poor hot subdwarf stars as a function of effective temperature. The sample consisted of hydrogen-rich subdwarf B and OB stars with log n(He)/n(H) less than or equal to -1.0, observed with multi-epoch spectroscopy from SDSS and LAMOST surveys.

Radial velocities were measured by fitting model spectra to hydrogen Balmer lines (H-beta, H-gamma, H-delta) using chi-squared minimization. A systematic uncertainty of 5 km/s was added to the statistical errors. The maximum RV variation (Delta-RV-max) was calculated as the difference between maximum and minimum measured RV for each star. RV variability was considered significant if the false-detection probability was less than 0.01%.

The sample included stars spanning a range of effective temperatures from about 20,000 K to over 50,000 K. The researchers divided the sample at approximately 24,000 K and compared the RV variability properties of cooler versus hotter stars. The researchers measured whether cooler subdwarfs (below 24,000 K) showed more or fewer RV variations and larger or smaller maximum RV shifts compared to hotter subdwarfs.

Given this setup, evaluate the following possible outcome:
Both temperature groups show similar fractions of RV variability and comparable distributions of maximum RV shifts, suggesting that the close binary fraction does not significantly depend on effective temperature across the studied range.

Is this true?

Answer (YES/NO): NO